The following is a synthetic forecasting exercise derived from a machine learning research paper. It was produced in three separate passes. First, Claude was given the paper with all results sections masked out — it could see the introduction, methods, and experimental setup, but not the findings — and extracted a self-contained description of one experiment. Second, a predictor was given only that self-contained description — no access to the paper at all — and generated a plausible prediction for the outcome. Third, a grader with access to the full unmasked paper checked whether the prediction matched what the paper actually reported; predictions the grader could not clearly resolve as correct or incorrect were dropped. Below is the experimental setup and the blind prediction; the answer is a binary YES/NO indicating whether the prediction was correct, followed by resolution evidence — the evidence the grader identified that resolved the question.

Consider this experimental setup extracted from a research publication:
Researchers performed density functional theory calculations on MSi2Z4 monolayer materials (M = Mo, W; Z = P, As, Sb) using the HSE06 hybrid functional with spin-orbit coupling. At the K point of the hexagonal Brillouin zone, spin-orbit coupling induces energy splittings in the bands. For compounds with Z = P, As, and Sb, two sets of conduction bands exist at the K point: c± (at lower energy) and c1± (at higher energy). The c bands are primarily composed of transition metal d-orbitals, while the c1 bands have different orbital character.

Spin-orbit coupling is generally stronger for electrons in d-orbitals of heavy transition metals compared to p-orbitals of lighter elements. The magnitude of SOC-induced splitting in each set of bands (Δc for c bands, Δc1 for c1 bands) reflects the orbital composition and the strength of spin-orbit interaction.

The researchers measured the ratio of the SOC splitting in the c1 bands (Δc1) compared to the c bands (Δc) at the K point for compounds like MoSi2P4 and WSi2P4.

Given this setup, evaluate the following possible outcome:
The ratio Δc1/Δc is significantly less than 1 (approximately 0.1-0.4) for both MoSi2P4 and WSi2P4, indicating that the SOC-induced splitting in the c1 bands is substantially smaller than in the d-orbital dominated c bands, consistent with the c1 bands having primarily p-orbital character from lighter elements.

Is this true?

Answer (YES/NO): NO